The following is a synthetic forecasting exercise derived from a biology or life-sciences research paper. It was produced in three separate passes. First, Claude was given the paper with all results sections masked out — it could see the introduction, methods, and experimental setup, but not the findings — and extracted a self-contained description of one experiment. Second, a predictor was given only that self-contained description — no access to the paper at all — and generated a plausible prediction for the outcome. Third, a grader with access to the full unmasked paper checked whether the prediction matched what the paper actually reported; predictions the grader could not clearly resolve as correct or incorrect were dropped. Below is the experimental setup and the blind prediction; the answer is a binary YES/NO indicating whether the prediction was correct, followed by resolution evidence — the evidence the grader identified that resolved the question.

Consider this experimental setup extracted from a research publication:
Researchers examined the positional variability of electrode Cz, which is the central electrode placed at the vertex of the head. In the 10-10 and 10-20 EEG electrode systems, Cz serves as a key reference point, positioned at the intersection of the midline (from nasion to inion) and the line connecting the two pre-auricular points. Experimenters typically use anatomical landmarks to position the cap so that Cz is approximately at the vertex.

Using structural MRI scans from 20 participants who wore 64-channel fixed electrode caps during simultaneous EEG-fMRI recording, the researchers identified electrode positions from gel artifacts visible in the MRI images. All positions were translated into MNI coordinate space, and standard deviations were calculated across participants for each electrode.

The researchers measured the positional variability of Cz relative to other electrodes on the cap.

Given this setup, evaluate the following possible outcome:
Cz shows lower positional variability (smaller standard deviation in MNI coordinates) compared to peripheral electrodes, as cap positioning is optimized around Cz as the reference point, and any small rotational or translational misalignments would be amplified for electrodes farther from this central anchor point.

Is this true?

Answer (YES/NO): NO